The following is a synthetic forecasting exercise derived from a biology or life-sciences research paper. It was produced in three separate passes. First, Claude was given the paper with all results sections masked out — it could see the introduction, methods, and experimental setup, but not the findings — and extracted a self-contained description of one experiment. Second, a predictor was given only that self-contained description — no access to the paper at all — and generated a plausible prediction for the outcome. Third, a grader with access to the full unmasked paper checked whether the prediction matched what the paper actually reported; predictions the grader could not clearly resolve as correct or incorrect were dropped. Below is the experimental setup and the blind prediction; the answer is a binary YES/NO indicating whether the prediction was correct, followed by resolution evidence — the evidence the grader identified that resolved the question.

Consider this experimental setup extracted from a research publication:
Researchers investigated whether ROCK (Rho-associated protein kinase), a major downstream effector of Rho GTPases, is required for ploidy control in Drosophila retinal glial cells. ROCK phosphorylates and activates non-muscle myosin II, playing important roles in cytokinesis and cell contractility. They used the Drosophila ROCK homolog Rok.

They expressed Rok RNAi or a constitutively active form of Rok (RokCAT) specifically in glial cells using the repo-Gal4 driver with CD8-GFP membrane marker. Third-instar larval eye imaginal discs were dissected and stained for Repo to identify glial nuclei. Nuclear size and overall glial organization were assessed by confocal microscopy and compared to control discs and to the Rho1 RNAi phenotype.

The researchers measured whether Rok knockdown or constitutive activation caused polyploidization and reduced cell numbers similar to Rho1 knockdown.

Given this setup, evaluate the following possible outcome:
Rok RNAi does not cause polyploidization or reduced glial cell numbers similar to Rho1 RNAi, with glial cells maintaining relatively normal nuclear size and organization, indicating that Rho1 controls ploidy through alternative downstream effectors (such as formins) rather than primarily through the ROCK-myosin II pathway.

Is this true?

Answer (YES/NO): YES